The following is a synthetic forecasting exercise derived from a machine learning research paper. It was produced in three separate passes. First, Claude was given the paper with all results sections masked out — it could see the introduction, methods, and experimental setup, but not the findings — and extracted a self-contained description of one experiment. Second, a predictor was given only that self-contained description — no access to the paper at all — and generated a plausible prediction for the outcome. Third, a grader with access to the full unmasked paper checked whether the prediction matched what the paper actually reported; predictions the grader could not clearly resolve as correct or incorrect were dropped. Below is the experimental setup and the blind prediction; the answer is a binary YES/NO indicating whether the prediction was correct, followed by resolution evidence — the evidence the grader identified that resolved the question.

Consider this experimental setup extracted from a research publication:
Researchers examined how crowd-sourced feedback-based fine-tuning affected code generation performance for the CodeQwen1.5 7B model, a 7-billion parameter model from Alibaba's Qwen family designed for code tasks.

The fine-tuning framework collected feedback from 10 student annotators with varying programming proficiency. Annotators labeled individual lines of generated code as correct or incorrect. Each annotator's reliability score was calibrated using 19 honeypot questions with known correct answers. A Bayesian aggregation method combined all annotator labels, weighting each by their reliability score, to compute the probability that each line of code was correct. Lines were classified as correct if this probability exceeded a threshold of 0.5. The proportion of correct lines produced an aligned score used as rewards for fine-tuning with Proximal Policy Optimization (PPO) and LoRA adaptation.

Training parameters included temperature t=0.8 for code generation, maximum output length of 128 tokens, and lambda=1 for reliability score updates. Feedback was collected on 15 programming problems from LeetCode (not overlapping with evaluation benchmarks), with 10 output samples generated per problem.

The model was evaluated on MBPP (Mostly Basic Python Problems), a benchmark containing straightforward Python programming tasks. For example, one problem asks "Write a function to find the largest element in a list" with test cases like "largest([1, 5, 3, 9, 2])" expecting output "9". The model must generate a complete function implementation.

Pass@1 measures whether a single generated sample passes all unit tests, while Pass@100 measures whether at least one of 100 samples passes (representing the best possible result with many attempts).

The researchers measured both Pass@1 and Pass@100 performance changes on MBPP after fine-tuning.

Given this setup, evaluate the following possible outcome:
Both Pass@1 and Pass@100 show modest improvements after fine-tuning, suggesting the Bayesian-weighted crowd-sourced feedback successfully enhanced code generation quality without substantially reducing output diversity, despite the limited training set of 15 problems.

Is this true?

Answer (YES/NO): NO